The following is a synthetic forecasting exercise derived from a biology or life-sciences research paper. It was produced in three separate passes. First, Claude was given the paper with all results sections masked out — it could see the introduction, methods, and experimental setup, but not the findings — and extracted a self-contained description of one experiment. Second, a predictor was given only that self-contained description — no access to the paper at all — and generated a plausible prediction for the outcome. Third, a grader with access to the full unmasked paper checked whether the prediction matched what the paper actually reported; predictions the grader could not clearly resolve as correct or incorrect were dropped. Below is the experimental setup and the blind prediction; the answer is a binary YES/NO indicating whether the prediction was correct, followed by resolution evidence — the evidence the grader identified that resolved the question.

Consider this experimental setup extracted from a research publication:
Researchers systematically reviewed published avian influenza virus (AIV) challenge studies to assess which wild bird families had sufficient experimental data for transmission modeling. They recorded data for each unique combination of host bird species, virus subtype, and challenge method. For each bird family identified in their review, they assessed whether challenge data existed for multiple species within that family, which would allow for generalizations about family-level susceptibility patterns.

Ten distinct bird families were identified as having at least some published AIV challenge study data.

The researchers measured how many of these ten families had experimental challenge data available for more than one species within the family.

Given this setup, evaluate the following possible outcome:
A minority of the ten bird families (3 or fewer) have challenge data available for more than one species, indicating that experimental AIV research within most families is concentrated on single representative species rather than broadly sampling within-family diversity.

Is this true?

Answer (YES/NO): YES